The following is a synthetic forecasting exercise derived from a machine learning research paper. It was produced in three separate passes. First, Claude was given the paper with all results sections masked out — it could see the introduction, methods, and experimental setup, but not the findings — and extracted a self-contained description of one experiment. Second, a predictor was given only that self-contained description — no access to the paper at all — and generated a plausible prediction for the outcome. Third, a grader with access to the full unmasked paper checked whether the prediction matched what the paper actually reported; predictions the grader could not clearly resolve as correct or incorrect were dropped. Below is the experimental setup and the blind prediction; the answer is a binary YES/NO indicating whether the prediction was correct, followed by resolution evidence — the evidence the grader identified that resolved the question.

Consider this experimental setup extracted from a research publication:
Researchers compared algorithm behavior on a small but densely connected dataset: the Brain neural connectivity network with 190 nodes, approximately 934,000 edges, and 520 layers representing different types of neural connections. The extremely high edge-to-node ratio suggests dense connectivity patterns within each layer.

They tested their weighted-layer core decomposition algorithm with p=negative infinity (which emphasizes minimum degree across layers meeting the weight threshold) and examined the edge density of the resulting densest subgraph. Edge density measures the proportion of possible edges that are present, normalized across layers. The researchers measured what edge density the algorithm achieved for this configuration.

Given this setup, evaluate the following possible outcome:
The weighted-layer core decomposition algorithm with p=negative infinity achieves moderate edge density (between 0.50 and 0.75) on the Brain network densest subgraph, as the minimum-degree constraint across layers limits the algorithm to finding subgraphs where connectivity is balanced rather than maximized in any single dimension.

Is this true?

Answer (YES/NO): NO